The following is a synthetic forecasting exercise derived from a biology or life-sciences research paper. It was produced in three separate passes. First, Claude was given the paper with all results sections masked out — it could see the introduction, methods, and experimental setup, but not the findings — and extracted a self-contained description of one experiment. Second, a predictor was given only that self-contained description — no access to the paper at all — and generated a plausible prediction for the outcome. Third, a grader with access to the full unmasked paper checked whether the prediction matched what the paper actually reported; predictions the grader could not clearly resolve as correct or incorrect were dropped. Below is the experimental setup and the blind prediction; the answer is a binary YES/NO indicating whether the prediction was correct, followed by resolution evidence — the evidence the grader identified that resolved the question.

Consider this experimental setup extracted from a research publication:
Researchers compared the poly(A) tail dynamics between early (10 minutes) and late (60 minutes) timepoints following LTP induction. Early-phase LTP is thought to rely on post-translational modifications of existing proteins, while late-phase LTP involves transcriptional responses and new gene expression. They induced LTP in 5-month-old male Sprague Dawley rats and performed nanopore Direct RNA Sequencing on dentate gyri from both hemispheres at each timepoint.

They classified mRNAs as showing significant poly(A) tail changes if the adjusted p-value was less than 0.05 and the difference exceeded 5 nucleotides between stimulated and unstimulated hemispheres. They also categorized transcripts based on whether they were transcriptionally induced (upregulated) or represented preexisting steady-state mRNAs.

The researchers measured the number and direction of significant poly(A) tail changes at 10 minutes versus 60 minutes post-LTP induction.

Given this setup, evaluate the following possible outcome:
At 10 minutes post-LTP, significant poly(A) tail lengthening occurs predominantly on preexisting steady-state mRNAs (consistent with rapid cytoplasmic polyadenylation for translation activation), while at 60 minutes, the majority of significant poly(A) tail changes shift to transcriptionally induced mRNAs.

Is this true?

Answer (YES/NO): NO